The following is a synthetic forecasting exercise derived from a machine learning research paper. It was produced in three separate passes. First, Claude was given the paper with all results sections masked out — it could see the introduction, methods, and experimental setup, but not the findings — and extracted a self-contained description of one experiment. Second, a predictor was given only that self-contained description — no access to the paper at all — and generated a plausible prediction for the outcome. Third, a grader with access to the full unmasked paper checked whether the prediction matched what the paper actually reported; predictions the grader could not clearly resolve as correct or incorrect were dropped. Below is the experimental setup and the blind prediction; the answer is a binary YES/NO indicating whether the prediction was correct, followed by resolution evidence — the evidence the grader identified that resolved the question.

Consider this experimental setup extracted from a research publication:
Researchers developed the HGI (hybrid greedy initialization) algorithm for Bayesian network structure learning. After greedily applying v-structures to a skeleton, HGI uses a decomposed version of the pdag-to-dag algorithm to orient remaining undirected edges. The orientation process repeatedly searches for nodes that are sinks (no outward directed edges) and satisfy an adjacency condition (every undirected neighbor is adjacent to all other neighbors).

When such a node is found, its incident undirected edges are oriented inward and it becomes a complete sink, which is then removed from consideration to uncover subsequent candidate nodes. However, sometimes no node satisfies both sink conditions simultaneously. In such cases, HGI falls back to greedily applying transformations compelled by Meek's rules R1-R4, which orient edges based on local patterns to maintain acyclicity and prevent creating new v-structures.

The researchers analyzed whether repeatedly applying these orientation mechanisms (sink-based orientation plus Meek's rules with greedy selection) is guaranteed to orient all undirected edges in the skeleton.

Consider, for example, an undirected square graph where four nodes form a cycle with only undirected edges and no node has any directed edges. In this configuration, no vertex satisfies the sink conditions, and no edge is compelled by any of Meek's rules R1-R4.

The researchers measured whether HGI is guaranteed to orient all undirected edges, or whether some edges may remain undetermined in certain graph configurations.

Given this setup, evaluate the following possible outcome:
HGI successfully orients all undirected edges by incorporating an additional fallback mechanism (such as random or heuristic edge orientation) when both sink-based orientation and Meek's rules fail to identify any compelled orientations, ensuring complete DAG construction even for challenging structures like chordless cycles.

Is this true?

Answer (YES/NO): NO